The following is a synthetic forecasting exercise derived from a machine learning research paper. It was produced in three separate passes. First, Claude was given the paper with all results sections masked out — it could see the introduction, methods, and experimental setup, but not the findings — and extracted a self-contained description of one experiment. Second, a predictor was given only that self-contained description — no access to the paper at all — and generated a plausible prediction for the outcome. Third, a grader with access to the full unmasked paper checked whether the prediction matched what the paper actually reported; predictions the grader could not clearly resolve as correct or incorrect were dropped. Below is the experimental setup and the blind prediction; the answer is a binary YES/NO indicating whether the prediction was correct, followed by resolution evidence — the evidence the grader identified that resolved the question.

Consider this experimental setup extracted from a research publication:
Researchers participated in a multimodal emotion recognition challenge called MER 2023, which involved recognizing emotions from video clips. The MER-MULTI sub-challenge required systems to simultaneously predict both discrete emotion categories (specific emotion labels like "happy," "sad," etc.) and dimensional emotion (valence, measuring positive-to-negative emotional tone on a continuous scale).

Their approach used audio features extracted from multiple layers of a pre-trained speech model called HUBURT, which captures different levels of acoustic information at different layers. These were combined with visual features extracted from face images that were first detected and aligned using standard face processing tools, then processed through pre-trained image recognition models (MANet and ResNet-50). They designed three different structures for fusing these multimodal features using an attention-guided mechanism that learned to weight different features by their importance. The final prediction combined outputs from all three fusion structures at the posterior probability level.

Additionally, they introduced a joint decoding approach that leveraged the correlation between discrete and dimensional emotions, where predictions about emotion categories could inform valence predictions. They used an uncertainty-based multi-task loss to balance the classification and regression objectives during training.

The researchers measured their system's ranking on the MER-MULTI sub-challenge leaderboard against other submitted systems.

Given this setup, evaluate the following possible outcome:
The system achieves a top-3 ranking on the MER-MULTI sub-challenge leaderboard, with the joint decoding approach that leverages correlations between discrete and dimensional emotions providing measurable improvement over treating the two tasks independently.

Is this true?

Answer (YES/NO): YES